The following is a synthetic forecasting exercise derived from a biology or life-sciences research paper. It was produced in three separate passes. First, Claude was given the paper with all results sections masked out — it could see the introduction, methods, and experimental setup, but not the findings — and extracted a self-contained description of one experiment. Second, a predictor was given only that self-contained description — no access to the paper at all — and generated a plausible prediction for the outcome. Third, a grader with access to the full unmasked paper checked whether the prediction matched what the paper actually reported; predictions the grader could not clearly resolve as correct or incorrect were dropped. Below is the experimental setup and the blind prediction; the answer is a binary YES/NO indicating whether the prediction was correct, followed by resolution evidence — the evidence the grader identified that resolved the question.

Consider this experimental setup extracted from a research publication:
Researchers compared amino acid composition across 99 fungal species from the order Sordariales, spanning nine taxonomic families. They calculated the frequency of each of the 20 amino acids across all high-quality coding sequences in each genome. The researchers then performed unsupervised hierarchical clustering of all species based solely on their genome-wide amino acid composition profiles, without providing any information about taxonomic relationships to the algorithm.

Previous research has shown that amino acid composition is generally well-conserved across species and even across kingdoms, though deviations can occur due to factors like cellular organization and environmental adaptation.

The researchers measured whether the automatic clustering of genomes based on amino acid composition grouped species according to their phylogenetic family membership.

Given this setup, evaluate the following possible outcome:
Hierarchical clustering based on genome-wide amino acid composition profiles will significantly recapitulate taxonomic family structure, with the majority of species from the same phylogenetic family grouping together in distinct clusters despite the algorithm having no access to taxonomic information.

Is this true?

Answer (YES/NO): YES